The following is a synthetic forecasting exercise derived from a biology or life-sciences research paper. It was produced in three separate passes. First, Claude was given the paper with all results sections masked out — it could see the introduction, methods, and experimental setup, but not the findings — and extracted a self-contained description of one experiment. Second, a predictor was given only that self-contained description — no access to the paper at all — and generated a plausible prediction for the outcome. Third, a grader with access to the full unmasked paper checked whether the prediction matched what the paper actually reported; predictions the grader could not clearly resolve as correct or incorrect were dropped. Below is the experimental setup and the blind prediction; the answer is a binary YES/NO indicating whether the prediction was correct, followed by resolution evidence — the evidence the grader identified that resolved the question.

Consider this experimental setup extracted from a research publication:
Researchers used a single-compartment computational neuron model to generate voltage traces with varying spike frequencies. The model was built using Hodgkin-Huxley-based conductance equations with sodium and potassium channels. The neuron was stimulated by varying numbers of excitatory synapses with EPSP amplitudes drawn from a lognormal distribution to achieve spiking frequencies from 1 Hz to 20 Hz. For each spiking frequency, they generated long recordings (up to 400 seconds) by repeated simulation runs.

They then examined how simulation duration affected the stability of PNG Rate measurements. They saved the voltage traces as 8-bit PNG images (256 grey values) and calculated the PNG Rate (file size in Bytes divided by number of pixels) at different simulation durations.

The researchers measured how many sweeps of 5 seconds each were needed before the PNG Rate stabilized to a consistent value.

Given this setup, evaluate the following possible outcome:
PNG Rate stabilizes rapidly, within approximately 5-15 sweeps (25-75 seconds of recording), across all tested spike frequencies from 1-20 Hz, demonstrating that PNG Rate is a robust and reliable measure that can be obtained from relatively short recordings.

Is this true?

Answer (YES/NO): YES